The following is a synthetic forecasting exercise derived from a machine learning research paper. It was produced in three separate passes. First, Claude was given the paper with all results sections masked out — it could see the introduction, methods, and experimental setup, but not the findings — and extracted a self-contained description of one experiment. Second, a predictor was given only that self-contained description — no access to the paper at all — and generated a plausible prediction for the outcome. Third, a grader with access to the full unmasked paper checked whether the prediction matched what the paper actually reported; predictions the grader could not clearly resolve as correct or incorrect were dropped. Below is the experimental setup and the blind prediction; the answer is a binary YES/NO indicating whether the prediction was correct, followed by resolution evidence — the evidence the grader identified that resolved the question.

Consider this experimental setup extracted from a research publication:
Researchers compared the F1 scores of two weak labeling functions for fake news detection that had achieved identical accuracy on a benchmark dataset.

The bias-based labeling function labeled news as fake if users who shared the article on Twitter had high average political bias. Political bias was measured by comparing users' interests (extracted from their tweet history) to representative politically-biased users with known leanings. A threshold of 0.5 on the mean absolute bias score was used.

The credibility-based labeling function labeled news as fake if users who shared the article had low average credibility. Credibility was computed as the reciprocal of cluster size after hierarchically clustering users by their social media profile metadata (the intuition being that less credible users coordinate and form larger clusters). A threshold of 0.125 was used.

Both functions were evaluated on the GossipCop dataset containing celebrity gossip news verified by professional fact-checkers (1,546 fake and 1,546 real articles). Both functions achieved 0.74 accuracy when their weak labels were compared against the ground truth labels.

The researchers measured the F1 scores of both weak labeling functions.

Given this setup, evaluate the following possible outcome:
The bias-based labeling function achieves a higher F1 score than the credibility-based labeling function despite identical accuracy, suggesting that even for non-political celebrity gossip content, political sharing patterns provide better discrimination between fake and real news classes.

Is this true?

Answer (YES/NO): NO